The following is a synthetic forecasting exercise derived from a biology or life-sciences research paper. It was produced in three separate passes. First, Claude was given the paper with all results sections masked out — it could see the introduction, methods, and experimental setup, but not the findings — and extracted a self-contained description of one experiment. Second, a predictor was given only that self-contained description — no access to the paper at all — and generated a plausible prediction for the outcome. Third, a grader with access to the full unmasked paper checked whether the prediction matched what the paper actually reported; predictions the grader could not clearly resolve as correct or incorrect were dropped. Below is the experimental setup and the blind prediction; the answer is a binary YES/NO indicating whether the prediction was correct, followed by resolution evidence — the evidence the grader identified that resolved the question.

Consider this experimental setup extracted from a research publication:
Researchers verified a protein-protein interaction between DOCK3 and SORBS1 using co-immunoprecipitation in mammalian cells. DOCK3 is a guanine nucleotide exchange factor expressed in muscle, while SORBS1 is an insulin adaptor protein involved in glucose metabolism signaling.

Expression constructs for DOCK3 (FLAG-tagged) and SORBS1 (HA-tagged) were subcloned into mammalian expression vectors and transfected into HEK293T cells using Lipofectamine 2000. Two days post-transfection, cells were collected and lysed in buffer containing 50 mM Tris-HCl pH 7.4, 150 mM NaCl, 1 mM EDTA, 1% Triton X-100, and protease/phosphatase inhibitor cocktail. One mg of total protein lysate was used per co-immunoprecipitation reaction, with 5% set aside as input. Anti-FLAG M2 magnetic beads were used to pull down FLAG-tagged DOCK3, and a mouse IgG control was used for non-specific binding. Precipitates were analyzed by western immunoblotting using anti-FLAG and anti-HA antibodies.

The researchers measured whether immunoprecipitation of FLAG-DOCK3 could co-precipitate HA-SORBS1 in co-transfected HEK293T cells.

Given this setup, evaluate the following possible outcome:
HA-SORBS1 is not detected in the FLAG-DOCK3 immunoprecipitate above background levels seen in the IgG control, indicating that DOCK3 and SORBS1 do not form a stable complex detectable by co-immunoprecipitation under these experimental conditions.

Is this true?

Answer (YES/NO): NO